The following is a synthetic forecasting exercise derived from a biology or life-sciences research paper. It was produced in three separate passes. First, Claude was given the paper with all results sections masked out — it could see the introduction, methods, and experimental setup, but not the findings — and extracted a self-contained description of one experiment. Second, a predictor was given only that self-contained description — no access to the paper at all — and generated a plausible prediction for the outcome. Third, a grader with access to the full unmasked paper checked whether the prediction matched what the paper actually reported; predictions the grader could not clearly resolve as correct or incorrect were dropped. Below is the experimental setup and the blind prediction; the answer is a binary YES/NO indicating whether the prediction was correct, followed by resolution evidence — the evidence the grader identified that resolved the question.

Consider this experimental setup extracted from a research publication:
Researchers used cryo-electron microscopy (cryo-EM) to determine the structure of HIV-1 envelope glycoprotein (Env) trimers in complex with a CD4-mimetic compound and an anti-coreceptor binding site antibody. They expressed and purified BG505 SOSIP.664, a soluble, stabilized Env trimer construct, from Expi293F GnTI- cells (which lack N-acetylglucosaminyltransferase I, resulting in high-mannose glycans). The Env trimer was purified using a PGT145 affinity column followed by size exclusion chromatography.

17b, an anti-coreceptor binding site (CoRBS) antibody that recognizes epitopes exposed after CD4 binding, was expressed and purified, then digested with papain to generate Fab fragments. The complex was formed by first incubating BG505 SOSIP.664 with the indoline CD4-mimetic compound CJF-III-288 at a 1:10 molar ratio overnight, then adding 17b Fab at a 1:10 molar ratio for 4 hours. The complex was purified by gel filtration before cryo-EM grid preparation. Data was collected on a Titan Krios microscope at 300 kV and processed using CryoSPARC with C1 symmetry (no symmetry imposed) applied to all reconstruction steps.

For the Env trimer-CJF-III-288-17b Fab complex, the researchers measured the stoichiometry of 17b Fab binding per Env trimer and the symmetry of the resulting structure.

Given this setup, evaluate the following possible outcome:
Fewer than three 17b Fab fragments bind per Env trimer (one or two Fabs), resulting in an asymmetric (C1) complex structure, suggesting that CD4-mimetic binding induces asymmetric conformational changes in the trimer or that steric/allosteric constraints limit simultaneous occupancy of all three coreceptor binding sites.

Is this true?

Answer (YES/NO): NO